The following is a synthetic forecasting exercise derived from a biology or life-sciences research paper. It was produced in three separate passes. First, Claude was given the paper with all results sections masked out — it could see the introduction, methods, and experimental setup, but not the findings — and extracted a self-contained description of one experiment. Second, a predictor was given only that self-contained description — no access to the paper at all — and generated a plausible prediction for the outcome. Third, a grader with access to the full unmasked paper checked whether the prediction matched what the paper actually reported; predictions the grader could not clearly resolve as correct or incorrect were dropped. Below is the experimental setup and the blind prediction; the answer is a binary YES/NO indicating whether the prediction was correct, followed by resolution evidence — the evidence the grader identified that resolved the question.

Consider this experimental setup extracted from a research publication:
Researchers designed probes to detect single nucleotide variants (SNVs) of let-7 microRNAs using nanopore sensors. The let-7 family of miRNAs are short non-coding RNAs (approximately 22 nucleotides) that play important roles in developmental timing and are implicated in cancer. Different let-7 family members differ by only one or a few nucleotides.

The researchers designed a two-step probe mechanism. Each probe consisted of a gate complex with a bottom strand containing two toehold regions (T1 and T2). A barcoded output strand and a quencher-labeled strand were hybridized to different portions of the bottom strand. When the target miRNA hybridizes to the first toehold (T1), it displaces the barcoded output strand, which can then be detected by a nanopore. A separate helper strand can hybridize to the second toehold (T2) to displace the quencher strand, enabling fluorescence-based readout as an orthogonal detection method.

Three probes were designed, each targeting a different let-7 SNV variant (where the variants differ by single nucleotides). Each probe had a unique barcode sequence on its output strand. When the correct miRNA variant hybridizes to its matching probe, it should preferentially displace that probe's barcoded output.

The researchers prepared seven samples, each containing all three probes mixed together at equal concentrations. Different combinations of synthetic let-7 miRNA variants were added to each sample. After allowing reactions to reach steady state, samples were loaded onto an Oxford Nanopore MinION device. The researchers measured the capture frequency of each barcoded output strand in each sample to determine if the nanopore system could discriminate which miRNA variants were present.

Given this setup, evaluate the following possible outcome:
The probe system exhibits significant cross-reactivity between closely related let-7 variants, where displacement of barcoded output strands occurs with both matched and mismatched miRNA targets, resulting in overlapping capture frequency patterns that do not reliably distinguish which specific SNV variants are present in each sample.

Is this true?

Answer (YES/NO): NO